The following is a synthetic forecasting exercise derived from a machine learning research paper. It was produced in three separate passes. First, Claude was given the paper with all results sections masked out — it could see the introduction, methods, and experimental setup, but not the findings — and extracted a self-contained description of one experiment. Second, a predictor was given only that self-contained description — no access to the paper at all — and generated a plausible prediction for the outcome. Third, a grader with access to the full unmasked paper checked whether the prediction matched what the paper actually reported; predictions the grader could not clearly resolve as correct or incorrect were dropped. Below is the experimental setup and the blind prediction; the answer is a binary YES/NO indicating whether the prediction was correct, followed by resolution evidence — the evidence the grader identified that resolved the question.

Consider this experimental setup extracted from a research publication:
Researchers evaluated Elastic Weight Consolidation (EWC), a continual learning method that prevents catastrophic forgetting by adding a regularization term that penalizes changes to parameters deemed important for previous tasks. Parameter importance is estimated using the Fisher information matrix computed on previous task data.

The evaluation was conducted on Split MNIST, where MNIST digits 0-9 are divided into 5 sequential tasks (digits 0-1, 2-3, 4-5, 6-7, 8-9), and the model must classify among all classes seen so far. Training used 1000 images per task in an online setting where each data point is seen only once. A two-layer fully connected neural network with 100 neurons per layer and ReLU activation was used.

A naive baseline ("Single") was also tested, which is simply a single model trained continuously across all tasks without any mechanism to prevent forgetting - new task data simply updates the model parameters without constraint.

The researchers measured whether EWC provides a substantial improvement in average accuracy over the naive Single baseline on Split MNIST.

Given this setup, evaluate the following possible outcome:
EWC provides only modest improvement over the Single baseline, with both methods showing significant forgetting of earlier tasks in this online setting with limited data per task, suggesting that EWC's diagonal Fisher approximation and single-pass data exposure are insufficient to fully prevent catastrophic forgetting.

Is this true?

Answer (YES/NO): NO